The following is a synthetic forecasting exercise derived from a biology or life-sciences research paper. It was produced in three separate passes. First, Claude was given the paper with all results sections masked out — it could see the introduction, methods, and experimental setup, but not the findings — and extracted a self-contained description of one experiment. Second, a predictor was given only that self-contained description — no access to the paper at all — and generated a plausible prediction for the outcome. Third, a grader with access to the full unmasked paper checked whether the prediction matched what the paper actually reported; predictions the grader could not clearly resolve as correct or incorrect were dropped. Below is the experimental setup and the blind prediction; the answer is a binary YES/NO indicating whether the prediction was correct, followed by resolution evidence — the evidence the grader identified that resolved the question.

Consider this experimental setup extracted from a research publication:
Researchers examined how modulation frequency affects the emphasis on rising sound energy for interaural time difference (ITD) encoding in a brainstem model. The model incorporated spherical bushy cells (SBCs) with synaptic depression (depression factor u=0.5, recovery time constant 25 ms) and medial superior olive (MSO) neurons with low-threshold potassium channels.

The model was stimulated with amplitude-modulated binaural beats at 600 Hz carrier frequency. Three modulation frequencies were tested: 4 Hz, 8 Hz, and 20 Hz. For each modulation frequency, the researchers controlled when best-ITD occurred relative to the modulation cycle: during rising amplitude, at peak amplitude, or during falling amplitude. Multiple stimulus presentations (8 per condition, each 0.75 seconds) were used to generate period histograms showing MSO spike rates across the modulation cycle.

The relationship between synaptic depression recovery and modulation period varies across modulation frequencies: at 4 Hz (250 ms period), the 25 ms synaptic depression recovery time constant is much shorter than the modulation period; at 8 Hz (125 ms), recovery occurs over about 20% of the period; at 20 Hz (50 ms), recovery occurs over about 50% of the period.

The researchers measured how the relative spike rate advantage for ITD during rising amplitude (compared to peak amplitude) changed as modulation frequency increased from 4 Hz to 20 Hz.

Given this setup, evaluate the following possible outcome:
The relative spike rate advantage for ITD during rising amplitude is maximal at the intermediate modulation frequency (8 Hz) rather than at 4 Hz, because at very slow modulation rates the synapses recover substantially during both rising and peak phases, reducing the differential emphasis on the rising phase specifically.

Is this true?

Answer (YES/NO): NO